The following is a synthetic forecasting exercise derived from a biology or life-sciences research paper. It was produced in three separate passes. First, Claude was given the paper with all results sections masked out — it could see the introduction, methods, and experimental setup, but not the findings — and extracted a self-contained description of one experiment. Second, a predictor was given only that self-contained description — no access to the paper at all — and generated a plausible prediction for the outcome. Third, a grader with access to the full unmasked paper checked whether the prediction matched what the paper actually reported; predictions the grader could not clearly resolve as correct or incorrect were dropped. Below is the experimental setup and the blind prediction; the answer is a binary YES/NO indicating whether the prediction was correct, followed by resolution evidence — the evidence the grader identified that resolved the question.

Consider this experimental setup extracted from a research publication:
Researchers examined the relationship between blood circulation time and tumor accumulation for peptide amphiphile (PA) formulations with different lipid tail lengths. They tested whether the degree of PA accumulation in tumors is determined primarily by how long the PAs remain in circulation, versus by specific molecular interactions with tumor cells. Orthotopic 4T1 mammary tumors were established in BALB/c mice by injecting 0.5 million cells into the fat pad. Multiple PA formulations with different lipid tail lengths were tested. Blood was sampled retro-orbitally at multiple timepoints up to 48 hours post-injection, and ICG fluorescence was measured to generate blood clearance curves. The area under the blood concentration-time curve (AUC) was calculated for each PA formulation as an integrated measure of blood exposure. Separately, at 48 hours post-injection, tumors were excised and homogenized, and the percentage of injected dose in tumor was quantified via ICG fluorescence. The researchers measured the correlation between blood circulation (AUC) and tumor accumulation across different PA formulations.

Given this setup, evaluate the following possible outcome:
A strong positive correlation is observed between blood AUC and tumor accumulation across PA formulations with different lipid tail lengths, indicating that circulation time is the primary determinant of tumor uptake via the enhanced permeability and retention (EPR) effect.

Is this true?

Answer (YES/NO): YES